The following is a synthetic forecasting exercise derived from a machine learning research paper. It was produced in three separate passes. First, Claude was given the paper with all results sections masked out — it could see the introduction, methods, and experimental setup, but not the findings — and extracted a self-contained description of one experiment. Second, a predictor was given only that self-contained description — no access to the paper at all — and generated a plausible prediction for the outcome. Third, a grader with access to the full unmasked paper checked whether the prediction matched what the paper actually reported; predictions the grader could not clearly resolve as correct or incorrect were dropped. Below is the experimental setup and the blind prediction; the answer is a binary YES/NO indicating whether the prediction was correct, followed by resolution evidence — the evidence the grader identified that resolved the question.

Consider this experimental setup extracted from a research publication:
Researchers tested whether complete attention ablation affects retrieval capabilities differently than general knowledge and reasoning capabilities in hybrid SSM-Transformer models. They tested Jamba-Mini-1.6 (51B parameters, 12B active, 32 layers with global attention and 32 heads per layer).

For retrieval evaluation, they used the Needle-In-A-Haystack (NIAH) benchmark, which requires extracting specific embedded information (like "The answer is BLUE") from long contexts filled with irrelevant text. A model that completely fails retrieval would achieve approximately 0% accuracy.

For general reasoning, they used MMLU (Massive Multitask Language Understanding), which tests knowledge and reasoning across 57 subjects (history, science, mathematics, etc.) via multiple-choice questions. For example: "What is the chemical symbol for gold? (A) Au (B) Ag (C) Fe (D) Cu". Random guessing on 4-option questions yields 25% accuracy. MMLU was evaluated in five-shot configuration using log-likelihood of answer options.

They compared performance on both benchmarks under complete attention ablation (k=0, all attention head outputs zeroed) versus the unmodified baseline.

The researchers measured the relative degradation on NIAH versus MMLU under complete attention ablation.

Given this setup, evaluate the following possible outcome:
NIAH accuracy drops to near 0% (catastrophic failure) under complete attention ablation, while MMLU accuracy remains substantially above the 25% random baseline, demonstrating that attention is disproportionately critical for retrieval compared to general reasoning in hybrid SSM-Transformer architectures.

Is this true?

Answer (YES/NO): NO